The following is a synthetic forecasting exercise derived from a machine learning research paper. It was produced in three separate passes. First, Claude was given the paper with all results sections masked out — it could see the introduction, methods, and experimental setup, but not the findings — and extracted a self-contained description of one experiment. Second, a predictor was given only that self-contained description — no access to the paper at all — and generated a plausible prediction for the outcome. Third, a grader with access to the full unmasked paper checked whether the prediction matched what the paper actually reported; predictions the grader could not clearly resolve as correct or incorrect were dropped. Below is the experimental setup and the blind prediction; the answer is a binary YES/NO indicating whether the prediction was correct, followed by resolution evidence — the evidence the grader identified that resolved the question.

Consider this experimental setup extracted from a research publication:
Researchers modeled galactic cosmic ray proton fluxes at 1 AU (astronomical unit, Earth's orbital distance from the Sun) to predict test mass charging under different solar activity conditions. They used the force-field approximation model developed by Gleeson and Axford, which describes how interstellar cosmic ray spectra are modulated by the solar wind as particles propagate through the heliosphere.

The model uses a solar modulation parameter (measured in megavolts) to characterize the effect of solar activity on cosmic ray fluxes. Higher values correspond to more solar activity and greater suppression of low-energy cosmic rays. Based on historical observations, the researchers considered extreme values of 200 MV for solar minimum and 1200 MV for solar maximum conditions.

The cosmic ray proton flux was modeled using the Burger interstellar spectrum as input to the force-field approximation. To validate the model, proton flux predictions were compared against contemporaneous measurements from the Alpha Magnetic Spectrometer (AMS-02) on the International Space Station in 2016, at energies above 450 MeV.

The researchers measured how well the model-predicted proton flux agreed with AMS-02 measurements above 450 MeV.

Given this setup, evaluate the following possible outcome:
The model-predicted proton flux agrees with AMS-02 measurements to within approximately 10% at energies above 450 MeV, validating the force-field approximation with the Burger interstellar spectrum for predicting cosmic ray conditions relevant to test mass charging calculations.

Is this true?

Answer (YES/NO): YES